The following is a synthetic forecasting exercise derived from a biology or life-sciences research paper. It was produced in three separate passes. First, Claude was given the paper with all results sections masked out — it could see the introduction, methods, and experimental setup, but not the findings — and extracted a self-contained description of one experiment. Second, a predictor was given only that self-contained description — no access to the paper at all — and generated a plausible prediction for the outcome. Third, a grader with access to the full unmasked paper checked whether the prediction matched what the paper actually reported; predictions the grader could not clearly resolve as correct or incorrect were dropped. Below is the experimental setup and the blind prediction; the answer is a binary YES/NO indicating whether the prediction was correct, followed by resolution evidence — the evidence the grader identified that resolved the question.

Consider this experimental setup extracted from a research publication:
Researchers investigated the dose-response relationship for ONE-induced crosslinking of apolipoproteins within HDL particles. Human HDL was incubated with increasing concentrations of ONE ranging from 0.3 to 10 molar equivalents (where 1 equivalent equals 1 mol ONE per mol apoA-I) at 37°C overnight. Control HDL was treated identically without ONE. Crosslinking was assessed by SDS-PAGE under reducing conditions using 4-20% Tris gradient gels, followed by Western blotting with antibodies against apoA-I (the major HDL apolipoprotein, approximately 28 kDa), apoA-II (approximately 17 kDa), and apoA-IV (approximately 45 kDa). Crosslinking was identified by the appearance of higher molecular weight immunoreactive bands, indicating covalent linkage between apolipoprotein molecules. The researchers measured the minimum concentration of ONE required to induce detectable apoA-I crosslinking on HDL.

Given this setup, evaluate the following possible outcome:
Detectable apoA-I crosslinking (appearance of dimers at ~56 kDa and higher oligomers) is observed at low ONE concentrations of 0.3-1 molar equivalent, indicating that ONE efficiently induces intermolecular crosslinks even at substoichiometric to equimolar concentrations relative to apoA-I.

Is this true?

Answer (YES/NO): NO